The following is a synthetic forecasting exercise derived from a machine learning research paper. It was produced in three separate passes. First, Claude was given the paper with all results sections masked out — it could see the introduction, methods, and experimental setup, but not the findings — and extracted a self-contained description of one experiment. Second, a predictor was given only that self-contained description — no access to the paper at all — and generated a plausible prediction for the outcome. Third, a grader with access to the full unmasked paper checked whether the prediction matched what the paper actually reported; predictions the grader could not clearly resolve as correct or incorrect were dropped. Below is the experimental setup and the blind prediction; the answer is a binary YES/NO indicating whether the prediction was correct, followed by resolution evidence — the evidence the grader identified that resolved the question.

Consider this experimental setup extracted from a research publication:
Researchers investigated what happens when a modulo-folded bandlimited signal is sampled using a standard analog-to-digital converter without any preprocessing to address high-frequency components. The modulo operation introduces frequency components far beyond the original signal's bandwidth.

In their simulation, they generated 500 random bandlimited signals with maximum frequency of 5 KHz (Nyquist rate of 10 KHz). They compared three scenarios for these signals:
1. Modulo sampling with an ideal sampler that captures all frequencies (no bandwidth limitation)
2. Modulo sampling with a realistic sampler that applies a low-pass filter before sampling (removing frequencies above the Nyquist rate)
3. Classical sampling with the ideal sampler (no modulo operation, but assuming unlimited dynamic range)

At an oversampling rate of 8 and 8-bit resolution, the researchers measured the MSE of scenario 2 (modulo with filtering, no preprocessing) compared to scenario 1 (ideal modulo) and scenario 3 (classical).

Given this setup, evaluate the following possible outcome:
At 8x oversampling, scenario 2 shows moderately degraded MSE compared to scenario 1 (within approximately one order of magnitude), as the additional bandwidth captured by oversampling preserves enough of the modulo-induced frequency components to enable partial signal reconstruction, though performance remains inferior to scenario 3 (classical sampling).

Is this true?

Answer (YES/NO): NO